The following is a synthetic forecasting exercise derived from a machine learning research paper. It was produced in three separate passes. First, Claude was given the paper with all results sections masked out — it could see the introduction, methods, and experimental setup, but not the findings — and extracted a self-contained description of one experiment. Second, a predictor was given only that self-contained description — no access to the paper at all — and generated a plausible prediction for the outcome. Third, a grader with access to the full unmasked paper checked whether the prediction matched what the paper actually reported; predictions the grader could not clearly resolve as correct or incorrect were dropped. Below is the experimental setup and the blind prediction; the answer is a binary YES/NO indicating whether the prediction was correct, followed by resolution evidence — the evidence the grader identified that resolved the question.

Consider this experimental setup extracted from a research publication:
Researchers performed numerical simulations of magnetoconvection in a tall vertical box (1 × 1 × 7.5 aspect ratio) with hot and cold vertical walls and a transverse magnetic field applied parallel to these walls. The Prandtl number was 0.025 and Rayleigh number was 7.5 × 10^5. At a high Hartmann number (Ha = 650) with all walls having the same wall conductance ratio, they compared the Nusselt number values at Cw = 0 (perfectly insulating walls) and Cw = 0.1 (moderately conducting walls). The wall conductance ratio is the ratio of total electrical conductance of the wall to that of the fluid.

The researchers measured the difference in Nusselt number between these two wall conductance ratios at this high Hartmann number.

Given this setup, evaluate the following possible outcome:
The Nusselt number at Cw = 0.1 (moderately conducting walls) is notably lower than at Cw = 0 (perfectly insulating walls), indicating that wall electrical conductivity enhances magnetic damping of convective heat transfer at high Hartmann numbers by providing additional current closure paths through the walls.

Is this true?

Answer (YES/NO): YES